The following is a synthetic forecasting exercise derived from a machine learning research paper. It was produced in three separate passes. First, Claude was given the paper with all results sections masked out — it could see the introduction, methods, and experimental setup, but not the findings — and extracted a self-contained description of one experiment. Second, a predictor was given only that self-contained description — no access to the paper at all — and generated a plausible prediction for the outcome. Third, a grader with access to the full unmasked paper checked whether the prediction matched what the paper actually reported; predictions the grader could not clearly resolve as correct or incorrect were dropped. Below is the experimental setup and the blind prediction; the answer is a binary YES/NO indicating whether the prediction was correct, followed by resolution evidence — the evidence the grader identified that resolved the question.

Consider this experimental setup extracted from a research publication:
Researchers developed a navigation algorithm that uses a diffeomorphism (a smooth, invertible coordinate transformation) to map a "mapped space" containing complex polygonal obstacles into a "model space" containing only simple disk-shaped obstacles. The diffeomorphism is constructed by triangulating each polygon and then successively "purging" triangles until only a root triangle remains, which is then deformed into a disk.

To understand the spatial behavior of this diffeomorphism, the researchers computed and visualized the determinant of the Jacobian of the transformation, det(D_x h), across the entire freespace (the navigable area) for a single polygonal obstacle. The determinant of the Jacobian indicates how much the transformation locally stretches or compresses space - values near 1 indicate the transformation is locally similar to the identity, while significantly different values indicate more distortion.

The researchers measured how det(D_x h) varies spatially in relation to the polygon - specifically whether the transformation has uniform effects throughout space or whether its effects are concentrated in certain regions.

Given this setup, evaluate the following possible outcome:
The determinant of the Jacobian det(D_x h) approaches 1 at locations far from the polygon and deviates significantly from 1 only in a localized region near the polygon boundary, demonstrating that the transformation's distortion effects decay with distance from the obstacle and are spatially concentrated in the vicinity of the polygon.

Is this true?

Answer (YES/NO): YES